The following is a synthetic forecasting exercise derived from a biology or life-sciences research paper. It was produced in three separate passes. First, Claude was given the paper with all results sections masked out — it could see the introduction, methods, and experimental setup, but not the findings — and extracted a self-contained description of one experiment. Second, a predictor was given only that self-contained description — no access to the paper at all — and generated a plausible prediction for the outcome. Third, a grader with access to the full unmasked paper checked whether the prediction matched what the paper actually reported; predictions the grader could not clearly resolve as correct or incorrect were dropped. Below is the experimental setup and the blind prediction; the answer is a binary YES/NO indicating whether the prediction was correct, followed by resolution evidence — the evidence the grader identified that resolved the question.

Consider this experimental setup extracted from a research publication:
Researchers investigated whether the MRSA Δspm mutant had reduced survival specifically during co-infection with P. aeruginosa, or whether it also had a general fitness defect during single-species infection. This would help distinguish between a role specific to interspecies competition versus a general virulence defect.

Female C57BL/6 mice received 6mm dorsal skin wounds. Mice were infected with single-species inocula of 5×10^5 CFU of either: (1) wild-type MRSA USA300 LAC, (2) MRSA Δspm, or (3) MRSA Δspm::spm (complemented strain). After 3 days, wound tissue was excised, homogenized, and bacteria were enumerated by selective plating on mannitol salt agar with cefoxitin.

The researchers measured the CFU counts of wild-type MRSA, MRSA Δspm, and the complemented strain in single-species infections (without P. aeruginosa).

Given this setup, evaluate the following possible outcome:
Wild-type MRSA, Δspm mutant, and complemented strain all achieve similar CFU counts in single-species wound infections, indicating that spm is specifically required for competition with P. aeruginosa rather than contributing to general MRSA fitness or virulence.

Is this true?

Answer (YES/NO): YES